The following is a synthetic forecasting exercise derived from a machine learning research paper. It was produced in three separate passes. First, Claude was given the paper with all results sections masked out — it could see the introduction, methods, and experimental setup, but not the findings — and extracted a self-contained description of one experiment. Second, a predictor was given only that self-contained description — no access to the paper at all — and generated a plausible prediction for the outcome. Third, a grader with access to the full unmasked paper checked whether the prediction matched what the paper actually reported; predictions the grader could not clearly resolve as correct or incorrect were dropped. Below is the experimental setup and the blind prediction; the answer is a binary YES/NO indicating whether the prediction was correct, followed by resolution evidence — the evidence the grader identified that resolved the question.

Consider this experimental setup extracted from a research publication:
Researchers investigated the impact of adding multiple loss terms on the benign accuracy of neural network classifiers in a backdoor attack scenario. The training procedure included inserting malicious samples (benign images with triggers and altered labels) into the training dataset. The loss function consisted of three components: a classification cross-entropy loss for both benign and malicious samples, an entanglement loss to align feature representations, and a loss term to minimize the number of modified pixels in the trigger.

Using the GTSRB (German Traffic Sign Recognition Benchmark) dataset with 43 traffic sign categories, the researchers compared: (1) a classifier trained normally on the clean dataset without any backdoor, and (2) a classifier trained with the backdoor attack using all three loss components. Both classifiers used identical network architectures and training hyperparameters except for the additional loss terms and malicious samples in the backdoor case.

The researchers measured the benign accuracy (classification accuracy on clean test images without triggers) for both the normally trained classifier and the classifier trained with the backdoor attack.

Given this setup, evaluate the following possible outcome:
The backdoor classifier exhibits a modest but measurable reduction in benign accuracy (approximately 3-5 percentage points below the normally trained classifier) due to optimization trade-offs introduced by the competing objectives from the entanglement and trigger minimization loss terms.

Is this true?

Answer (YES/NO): NO